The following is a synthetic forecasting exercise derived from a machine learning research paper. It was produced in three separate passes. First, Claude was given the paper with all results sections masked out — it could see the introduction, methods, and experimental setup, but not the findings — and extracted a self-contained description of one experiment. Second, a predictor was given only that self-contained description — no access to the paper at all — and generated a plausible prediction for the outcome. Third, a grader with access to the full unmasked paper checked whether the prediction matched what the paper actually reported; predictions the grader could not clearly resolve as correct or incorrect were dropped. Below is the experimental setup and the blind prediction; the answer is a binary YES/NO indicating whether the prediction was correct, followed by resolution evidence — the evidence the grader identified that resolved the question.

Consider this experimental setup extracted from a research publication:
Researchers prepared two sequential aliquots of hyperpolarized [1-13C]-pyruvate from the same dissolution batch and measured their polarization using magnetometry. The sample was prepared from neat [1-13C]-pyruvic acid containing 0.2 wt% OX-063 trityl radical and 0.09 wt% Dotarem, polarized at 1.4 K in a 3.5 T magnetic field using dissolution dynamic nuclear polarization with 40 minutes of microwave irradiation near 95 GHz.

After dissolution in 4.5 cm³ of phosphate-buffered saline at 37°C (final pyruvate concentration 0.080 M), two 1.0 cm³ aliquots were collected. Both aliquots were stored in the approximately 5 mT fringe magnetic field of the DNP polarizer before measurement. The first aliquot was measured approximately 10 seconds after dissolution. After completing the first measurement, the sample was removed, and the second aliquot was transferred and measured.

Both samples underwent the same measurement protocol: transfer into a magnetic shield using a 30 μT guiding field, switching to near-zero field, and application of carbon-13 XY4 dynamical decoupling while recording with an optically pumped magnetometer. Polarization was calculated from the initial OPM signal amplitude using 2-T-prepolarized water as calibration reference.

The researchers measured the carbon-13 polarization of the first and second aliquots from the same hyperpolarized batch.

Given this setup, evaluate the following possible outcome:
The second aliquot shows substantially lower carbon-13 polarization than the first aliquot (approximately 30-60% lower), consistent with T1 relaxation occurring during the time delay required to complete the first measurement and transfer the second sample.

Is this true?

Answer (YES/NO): YES